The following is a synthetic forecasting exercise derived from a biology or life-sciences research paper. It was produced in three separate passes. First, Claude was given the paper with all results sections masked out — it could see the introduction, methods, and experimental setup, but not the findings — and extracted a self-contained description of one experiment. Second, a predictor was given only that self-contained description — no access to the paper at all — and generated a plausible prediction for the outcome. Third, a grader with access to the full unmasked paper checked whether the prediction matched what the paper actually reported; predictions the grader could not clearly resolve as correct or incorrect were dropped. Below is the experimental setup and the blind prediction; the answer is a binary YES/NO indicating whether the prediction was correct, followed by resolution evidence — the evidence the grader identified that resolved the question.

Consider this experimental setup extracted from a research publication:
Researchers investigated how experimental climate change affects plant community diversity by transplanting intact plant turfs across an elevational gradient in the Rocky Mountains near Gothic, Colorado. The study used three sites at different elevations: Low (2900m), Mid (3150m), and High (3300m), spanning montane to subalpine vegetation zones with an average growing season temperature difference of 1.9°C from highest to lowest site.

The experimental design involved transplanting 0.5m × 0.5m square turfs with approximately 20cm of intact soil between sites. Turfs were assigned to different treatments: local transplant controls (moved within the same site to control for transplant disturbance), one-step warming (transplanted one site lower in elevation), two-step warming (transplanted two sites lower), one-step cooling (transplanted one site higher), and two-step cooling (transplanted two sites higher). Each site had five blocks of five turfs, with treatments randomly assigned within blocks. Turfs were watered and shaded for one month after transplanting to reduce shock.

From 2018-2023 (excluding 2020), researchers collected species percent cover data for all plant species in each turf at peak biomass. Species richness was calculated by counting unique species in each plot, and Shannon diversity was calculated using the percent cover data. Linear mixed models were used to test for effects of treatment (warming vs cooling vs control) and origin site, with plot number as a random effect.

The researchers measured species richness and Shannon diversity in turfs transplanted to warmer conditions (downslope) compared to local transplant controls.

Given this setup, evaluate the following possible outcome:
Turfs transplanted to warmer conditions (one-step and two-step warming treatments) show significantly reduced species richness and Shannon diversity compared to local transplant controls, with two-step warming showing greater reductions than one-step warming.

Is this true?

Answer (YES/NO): NO